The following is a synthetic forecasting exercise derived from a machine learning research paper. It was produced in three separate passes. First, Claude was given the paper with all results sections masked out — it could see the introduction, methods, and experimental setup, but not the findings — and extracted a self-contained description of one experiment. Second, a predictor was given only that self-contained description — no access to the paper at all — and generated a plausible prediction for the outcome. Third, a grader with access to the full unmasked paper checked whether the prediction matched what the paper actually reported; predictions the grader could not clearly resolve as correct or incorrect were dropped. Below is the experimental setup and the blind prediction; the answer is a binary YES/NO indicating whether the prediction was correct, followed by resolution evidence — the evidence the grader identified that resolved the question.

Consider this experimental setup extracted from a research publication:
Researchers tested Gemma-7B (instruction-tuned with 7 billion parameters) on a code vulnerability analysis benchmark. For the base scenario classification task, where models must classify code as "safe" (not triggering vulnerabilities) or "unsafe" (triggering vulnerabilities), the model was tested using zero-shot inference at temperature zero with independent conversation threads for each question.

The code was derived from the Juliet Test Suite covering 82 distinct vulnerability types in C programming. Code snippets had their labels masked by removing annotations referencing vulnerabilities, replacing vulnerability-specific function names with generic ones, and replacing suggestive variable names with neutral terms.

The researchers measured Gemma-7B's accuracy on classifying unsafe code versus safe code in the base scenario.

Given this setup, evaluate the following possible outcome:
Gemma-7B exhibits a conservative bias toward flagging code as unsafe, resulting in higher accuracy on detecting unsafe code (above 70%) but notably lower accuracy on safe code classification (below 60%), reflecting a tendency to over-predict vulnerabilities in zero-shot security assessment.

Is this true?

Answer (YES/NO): YES